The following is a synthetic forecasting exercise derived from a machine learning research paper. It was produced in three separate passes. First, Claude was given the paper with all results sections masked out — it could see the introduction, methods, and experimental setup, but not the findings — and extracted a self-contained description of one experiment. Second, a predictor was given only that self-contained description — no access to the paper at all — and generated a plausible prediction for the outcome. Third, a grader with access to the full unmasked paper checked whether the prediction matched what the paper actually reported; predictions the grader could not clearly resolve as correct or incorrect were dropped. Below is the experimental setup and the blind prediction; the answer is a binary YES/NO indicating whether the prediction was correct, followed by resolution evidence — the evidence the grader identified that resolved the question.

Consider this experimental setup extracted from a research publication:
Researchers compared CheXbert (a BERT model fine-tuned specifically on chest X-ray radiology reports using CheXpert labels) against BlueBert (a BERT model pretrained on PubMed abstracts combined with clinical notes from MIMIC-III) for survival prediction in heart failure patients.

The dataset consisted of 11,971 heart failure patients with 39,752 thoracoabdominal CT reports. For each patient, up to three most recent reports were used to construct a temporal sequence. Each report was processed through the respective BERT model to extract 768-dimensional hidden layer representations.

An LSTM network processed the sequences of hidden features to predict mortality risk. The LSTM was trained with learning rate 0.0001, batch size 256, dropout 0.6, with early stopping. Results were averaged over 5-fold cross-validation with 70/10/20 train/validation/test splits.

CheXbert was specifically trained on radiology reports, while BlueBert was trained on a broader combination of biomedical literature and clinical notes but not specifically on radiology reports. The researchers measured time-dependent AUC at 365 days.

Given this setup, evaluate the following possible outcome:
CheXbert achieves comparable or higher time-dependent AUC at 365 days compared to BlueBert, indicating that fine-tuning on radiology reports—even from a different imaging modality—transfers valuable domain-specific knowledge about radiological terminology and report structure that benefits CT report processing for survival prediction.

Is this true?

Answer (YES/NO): NO